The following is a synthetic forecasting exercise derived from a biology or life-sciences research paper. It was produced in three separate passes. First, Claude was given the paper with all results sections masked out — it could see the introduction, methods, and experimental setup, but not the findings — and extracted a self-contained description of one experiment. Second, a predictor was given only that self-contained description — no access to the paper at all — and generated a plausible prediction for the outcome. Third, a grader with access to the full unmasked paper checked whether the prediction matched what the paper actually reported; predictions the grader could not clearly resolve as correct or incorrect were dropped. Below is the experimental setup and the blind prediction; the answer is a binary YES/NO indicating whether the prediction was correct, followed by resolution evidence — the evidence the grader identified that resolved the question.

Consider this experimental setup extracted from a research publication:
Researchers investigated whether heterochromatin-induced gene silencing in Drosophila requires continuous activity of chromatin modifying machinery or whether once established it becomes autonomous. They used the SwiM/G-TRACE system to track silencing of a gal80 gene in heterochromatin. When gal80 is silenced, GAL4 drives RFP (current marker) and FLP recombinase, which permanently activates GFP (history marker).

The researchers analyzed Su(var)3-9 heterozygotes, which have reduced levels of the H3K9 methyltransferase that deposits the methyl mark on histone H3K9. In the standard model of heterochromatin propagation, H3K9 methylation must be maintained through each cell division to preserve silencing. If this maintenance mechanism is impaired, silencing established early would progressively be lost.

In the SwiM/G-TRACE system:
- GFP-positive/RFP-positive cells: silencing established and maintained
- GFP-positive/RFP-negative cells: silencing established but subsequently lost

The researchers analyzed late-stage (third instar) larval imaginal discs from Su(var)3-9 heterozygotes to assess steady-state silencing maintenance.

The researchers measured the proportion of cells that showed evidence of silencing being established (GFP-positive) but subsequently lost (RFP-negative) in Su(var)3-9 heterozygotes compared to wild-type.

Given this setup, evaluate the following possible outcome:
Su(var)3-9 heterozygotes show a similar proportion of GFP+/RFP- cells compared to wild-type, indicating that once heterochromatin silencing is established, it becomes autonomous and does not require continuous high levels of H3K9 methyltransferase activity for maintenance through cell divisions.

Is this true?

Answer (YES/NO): NO